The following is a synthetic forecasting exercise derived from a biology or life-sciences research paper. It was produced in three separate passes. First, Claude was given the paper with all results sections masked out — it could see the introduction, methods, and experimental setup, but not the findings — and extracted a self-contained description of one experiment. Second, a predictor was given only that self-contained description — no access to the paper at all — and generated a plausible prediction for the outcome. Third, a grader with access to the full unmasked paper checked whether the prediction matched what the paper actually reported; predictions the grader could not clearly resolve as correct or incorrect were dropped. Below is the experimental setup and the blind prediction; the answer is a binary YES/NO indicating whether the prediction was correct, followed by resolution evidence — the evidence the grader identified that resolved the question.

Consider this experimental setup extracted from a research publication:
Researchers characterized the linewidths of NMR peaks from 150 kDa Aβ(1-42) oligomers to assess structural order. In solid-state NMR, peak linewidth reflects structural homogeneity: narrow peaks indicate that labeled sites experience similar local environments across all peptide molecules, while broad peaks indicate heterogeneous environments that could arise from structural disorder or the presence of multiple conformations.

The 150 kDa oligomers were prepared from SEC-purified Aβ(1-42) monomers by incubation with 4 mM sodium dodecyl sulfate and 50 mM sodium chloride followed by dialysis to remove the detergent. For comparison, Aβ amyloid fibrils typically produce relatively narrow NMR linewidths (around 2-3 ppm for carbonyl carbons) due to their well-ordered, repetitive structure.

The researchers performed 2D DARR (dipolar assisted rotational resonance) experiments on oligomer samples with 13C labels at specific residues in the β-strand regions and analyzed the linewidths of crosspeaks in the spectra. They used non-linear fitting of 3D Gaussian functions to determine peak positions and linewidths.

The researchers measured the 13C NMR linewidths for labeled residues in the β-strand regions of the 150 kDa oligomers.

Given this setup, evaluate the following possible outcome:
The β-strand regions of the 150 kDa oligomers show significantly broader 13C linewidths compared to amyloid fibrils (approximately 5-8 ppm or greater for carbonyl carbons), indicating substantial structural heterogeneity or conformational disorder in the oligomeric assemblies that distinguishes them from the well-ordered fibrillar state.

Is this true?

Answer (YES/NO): NO